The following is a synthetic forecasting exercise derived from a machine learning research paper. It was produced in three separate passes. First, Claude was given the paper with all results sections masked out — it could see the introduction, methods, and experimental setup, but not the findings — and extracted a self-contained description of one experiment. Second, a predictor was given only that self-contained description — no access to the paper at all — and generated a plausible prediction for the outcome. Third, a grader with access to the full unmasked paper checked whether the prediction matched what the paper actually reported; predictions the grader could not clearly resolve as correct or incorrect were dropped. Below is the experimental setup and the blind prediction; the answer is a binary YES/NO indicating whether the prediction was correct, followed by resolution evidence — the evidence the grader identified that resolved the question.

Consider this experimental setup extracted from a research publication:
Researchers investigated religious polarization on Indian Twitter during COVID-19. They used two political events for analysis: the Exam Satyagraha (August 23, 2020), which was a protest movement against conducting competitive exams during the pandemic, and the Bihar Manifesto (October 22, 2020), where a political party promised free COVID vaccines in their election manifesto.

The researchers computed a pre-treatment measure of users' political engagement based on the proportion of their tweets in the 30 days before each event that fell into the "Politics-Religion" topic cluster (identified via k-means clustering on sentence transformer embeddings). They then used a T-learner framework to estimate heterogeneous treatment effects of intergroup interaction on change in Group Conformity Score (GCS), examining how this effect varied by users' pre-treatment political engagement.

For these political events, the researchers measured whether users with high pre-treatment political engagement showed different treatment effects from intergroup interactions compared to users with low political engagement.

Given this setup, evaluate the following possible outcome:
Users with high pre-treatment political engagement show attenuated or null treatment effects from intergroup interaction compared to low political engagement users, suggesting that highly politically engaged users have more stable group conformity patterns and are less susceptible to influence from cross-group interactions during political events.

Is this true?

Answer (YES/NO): NO